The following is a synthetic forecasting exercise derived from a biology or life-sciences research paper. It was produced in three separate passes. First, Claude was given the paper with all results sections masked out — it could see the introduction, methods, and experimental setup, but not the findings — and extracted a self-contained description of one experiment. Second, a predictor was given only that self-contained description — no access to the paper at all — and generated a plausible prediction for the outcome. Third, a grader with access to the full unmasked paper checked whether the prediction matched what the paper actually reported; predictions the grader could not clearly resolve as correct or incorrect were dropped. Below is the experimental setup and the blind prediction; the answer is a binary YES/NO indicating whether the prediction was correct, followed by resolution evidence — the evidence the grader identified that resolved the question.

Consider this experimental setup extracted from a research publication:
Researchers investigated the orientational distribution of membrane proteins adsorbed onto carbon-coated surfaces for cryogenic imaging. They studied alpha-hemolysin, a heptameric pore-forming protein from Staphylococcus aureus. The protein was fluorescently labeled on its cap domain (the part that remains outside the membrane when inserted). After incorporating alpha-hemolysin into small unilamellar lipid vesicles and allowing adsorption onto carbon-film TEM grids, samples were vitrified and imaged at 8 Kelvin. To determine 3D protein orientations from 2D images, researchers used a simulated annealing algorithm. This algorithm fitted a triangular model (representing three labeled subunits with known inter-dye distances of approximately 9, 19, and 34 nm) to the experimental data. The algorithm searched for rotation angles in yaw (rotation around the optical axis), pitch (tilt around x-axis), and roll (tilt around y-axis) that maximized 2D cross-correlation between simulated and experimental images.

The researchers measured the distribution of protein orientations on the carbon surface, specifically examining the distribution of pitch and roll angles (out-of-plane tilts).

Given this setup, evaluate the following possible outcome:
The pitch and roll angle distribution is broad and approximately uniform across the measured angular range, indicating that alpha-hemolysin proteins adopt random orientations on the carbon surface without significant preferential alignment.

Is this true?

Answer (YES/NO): NO